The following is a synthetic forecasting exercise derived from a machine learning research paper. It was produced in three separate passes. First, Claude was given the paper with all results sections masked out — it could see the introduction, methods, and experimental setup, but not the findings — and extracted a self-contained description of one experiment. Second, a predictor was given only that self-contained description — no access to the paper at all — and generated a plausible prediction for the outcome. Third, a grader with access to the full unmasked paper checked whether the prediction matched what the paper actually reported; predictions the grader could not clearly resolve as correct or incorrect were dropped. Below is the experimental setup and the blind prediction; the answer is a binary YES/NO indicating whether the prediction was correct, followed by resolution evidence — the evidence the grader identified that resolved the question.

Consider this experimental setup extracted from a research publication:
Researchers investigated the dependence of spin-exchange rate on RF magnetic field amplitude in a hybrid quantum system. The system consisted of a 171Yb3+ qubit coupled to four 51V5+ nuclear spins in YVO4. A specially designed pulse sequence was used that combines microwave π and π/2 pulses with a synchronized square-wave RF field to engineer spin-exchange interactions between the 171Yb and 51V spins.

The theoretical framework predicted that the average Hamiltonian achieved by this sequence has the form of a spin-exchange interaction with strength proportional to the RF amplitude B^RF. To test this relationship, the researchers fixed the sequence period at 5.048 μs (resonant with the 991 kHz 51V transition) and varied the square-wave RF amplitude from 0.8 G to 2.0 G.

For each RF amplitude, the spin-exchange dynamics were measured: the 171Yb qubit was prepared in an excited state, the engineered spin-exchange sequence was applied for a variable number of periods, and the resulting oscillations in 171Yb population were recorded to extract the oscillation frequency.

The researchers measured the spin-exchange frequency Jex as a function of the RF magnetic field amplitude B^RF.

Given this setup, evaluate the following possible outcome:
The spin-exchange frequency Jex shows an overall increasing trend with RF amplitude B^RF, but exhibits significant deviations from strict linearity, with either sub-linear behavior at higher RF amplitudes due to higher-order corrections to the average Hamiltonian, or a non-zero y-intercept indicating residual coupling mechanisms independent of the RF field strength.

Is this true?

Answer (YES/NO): NO